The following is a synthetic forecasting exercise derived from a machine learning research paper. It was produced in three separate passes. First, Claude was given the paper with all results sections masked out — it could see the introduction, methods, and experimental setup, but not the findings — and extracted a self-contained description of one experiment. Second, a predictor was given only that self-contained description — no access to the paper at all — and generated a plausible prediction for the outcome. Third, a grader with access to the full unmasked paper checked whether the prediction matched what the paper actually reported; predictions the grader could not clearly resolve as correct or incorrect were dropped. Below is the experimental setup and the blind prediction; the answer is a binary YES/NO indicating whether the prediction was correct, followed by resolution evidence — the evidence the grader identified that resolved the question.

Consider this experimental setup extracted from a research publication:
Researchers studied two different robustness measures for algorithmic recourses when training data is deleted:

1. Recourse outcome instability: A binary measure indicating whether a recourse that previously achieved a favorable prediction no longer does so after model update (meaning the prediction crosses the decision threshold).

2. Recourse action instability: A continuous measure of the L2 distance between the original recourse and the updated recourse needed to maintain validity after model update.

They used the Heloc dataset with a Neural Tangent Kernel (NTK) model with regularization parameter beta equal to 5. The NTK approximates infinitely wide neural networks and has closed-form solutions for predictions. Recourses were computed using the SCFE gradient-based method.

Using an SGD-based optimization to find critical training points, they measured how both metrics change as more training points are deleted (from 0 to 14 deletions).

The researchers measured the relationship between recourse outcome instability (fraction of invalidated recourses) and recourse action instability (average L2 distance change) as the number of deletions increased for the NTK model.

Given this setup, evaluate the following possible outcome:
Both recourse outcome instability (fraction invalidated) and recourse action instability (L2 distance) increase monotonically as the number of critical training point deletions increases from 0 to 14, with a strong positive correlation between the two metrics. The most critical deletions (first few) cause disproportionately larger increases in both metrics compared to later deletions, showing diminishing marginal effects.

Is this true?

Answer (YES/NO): NO